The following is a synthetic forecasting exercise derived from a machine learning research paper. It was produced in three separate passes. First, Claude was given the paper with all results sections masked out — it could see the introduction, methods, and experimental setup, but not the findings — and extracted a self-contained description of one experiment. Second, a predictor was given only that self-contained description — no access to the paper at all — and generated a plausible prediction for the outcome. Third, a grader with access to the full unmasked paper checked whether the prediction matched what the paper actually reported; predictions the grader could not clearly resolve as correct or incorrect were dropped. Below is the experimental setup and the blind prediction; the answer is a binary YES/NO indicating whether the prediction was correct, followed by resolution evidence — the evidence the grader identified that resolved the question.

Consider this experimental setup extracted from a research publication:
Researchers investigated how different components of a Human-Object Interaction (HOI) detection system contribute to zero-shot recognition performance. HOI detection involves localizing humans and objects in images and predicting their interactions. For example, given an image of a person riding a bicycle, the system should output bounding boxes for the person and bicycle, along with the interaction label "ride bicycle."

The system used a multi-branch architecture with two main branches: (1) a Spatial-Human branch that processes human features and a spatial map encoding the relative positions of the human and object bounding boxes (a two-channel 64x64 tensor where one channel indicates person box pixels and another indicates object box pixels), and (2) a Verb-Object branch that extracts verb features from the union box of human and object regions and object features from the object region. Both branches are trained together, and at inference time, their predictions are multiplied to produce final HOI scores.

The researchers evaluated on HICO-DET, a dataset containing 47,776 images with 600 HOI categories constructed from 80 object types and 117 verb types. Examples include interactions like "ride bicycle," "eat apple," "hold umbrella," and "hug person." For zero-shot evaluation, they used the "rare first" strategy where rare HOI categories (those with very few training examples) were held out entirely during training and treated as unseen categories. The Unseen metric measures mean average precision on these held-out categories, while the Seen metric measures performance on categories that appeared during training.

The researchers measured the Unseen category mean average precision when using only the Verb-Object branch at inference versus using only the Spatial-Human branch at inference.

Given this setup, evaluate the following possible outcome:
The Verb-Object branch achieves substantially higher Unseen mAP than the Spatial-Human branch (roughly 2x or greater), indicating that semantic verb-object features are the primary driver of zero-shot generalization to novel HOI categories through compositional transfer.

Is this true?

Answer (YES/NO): YES